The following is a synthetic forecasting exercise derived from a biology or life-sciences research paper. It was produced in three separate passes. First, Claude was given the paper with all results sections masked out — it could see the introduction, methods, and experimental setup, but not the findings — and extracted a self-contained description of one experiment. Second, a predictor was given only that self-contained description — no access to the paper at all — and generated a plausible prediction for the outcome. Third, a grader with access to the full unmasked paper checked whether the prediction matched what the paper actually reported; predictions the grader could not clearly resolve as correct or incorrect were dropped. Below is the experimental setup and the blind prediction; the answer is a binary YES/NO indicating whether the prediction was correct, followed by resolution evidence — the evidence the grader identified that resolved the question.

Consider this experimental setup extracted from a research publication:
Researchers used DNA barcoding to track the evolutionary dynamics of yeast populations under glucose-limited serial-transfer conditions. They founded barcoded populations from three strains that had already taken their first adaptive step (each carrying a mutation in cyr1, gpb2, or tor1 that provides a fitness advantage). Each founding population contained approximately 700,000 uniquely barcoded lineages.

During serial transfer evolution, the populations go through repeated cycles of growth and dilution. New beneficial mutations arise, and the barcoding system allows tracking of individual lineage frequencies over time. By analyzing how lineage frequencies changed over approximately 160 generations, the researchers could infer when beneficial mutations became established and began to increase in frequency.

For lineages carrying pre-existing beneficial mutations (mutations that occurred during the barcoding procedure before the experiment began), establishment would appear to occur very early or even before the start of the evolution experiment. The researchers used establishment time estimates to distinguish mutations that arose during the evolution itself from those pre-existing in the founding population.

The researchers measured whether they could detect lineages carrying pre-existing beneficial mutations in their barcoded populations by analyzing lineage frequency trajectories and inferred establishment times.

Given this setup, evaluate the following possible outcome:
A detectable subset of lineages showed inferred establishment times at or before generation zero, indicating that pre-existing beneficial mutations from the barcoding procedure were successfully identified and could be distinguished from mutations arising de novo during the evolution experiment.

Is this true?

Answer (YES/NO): YES